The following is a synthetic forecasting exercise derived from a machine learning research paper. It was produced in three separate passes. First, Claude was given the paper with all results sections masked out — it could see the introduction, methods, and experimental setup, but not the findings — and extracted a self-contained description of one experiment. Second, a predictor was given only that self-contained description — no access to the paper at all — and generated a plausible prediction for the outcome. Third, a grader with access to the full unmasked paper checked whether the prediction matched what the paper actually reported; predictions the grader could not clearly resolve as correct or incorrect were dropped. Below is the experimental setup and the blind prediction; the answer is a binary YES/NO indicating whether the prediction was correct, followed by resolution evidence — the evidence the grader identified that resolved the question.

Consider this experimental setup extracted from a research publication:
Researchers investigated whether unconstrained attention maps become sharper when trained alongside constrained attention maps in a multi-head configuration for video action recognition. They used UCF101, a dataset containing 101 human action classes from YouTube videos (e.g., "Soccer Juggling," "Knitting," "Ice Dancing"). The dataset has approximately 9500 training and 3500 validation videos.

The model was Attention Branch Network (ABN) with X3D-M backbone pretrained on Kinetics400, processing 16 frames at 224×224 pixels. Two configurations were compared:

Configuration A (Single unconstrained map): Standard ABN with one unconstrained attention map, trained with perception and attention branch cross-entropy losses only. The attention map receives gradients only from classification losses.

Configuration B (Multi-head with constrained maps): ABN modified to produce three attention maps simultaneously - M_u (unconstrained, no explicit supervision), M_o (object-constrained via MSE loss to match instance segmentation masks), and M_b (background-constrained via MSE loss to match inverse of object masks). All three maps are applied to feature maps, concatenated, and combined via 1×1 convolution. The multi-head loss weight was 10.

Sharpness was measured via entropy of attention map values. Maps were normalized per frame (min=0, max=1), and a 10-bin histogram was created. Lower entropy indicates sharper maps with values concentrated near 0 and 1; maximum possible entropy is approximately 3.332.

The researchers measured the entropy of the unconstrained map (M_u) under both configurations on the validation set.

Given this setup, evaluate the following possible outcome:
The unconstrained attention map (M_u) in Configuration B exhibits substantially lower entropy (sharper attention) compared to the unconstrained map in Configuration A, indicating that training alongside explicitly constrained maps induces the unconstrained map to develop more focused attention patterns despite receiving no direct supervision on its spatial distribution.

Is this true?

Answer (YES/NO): NO